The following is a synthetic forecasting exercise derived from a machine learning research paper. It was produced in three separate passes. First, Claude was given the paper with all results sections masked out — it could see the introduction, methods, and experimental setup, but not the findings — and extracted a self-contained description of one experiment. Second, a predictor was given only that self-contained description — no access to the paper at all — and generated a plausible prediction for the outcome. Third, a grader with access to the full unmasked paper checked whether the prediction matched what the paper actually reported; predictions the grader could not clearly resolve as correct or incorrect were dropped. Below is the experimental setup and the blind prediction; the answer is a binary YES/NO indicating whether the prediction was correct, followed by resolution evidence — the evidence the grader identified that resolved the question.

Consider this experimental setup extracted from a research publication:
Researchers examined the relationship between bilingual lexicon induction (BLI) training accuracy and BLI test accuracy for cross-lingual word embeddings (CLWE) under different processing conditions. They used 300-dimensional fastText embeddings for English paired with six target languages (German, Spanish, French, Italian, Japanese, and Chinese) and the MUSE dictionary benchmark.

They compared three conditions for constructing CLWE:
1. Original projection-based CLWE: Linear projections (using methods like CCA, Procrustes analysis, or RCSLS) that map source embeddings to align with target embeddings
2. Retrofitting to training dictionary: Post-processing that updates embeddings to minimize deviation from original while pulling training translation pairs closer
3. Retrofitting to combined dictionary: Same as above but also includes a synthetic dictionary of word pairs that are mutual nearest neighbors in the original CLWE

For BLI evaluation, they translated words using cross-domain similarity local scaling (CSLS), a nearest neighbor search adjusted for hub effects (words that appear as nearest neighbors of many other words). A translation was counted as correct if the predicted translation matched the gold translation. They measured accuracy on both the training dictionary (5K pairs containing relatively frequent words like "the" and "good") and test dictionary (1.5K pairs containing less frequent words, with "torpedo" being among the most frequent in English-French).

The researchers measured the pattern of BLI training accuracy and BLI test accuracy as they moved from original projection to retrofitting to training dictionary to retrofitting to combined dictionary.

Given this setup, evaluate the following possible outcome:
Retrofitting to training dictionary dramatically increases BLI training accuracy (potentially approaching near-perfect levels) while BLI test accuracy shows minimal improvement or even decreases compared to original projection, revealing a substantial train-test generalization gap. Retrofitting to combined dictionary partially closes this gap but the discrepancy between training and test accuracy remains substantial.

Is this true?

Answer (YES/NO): YES